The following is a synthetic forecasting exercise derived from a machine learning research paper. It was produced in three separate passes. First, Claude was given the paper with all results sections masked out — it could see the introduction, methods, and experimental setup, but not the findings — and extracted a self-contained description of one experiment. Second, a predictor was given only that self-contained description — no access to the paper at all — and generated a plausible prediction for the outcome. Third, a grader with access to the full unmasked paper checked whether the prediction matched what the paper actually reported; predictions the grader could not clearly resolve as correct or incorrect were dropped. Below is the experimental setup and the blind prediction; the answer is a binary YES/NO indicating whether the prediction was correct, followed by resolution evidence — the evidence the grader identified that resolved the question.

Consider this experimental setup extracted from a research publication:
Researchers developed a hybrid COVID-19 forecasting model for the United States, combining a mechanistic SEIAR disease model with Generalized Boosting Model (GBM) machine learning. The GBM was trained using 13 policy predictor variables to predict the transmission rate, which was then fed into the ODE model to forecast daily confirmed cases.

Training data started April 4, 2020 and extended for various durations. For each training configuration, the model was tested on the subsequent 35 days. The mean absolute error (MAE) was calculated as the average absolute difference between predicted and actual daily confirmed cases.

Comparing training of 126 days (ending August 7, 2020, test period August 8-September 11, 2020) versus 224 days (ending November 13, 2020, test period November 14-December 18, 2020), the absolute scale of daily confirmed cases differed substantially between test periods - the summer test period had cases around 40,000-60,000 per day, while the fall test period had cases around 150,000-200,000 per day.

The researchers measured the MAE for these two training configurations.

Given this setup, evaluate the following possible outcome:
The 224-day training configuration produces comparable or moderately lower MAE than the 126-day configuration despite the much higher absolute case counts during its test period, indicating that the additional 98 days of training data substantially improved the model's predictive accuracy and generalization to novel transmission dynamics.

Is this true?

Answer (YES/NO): NO